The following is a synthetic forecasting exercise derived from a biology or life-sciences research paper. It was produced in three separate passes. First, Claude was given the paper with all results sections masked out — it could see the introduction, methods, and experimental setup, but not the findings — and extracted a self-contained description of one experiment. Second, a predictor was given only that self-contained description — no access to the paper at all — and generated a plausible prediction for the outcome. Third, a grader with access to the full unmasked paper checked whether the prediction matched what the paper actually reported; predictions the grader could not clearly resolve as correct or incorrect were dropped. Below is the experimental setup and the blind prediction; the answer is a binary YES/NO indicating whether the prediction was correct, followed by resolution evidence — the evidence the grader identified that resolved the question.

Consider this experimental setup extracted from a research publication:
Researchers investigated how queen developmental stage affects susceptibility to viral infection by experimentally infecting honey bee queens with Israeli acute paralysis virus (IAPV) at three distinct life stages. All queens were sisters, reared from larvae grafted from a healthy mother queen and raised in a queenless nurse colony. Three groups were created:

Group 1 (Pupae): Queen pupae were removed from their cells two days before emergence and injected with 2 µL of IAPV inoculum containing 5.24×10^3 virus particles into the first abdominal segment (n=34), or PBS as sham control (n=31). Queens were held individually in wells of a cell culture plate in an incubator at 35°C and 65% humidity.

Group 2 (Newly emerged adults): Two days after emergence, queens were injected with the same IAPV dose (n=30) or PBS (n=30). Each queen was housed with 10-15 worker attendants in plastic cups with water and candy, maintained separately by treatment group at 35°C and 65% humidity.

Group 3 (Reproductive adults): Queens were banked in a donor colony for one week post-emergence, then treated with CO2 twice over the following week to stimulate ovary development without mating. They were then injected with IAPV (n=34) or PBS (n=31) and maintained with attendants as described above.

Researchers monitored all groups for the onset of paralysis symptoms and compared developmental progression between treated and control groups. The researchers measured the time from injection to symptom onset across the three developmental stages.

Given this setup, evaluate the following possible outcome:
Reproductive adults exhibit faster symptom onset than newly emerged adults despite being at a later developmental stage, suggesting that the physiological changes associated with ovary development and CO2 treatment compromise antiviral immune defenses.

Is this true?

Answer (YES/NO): NO